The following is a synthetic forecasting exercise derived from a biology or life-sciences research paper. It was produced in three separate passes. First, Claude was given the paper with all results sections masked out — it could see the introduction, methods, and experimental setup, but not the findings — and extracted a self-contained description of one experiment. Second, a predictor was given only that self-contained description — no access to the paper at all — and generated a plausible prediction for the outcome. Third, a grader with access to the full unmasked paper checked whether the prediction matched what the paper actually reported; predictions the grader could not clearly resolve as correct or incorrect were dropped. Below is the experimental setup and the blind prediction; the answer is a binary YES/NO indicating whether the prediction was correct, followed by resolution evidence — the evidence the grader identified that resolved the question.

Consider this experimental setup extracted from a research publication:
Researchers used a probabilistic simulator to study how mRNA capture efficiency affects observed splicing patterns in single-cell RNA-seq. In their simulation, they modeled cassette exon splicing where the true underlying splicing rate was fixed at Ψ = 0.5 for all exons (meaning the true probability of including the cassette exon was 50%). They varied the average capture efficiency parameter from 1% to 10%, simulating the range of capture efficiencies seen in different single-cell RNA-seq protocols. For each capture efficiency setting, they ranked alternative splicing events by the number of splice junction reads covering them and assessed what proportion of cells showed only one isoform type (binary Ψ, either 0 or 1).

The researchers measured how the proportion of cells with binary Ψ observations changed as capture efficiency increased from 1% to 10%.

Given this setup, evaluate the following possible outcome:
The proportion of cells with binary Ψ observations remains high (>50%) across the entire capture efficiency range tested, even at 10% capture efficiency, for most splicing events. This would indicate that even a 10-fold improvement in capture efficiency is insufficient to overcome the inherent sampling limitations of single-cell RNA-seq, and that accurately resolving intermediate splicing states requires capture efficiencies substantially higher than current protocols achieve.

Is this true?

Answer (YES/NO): NO